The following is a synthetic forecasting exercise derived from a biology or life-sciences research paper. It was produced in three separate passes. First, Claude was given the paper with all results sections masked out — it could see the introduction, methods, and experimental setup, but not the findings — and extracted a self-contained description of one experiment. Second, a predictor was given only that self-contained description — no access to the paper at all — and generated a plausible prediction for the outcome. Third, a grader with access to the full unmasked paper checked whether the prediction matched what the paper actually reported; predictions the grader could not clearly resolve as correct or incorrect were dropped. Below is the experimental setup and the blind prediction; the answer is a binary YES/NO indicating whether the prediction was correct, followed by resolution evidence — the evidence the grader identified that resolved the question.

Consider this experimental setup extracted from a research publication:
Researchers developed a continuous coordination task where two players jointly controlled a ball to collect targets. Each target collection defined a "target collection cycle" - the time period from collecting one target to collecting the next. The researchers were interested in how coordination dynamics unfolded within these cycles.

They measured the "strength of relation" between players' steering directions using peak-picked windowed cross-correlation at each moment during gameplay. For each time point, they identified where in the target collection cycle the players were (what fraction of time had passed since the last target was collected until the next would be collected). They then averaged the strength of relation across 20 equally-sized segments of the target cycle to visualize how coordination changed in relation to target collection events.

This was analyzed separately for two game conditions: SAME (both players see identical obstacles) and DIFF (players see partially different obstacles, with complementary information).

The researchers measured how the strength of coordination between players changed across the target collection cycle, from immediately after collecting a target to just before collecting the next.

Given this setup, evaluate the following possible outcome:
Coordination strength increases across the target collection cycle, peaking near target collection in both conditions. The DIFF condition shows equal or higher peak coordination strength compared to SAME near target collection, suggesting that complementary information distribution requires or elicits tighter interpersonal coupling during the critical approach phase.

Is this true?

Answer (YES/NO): NO